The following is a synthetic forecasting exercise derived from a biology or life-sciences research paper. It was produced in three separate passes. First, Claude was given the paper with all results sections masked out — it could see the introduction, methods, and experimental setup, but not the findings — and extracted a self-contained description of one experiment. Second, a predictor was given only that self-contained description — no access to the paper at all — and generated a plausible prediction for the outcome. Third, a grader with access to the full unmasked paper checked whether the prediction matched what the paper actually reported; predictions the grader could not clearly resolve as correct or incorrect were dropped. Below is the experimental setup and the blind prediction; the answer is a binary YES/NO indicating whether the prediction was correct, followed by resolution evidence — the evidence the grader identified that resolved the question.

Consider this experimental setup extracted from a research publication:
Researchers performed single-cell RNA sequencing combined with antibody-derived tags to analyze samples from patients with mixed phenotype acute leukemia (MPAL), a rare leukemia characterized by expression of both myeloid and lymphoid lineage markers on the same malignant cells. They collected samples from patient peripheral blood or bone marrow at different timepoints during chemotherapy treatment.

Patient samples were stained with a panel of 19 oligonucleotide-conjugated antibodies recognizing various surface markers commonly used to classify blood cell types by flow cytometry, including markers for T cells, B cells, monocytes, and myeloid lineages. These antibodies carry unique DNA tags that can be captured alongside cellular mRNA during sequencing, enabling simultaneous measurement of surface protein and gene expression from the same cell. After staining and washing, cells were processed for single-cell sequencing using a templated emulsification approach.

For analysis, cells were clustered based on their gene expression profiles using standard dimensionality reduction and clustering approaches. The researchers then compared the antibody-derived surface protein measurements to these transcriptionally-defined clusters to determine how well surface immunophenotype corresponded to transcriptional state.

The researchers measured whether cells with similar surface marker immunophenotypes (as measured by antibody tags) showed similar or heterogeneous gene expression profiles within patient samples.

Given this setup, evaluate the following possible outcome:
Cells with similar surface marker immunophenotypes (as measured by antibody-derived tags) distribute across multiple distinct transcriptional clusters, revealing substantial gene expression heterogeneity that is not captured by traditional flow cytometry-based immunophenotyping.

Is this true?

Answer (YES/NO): YES